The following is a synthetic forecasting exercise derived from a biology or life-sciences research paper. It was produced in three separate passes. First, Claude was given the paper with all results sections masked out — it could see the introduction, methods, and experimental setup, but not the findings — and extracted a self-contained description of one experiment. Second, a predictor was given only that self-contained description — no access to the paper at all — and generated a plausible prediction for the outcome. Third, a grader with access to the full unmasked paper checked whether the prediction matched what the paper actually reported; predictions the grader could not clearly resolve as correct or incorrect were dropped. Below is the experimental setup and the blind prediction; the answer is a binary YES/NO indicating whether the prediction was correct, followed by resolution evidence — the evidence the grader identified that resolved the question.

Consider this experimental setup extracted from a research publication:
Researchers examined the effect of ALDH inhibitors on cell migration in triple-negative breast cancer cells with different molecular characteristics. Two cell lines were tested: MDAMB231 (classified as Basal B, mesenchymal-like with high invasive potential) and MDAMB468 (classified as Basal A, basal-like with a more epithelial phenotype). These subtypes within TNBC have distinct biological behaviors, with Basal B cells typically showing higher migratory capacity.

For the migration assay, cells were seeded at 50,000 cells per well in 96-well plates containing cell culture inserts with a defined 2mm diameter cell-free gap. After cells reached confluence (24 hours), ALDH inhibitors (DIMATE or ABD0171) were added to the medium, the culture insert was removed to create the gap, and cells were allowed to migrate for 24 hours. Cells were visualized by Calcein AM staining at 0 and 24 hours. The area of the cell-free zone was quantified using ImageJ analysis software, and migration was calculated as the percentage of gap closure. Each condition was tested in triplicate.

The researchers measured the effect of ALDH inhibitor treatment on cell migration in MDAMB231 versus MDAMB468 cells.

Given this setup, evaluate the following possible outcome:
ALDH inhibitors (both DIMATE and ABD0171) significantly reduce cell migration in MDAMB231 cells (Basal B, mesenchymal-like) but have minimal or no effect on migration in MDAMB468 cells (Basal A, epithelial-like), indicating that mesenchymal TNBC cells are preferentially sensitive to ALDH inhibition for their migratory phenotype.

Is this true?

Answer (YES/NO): NO